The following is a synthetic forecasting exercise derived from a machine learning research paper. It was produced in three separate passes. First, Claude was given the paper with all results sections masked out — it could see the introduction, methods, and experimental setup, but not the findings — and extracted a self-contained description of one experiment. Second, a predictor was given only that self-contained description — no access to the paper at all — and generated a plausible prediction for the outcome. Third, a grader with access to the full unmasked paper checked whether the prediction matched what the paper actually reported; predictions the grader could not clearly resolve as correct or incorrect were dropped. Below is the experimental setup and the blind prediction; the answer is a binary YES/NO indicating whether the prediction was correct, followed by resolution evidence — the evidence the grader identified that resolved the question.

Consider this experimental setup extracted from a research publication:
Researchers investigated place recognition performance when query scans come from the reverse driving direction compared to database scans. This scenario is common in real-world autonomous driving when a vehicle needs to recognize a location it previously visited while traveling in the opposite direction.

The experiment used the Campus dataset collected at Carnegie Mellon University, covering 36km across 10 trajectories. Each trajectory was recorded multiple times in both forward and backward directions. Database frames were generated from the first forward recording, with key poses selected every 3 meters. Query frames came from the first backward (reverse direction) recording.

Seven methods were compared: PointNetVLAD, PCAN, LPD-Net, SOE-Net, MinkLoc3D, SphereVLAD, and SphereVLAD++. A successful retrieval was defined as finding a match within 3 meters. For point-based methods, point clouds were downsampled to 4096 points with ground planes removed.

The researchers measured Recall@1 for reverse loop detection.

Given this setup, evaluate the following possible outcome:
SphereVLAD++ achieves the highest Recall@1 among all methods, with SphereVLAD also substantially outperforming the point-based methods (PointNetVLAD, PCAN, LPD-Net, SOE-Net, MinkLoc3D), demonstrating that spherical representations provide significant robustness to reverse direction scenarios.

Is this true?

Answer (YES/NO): NO